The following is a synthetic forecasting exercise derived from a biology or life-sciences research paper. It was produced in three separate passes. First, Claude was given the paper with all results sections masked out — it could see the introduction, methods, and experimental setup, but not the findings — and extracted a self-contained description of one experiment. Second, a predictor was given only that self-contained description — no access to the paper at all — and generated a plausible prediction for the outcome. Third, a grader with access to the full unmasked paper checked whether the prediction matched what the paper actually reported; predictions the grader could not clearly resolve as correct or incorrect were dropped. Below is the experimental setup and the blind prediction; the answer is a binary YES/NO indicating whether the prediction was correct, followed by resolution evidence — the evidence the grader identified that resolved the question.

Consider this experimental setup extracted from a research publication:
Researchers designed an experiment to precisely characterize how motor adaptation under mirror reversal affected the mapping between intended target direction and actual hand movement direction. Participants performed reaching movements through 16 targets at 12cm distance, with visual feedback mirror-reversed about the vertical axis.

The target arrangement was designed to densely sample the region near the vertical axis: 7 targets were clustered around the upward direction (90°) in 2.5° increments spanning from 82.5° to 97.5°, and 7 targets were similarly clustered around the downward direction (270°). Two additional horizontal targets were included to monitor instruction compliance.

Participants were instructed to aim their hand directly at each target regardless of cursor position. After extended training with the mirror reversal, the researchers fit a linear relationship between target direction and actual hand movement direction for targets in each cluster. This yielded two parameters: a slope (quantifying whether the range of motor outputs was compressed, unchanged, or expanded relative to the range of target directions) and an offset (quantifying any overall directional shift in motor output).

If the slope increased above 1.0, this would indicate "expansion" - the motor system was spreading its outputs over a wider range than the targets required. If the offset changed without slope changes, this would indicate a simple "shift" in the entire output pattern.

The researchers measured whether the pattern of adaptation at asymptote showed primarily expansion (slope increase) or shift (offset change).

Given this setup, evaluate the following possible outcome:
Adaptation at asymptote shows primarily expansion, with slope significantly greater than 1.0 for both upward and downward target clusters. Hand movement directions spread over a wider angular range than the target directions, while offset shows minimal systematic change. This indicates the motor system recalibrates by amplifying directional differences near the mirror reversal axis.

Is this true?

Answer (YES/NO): NO